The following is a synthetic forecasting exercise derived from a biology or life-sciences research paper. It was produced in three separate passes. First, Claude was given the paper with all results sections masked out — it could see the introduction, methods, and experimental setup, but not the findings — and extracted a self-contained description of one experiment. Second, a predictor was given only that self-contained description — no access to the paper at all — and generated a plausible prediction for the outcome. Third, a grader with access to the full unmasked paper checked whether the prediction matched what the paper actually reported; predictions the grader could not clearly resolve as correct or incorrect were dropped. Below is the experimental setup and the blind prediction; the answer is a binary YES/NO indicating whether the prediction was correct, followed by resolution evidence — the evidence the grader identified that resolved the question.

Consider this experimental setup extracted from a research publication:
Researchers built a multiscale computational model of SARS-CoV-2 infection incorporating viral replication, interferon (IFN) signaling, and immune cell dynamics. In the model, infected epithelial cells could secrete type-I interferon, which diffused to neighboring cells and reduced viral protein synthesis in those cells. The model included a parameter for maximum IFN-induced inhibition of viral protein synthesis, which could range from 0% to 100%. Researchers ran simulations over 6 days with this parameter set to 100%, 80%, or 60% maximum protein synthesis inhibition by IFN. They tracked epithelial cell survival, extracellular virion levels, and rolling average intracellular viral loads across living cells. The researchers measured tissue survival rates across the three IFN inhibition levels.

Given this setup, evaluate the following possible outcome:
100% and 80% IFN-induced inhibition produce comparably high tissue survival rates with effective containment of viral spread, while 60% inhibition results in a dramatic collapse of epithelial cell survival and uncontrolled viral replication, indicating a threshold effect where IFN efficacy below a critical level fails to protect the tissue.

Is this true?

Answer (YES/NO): NO